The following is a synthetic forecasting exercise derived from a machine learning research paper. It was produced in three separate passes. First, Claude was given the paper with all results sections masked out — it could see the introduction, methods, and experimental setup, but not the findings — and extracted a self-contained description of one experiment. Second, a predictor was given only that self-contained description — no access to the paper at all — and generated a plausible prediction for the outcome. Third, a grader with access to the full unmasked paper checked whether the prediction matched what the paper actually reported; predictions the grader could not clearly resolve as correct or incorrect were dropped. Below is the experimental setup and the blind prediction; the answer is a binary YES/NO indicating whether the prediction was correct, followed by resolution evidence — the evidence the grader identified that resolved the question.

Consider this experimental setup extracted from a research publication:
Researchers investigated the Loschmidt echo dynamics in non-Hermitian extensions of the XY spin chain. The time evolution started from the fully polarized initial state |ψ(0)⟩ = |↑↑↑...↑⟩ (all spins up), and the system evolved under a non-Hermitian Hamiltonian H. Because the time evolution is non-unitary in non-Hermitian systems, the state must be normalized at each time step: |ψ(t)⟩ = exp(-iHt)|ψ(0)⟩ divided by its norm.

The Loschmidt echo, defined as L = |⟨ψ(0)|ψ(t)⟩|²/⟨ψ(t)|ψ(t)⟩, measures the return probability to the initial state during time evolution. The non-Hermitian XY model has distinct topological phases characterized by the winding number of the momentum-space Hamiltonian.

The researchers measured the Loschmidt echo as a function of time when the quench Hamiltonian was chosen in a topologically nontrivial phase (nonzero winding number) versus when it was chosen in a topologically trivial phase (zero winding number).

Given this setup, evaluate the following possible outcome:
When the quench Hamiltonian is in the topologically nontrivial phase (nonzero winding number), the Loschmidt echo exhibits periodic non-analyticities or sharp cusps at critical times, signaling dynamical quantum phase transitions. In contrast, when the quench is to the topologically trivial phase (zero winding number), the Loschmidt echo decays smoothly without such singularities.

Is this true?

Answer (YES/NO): YES